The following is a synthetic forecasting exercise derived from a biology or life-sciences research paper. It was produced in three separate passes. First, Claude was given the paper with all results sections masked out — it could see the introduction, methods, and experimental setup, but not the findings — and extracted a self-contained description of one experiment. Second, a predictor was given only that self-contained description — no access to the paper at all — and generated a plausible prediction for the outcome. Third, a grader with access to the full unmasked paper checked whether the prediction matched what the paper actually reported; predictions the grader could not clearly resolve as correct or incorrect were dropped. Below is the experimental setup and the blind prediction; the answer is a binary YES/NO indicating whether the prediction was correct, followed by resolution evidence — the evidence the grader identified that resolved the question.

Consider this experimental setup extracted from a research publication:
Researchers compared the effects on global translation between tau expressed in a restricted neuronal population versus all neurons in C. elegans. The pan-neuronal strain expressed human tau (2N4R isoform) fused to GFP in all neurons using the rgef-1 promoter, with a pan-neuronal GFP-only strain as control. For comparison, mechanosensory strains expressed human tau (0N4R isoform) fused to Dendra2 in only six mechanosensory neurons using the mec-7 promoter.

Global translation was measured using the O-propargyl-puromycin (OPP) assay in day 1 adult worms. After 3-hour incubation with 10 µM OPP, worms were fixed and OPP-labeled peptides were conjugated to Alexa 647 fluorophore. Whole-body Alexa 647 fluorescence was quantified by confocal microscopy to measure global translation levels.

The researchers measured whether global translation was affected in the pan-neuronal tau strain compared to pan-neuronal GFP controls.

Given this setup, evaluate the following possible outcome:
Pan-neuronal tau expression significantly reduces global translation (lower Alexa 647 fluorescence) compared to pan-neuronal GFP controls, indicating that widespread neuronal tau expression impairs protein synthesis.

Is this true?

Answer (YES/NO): YES